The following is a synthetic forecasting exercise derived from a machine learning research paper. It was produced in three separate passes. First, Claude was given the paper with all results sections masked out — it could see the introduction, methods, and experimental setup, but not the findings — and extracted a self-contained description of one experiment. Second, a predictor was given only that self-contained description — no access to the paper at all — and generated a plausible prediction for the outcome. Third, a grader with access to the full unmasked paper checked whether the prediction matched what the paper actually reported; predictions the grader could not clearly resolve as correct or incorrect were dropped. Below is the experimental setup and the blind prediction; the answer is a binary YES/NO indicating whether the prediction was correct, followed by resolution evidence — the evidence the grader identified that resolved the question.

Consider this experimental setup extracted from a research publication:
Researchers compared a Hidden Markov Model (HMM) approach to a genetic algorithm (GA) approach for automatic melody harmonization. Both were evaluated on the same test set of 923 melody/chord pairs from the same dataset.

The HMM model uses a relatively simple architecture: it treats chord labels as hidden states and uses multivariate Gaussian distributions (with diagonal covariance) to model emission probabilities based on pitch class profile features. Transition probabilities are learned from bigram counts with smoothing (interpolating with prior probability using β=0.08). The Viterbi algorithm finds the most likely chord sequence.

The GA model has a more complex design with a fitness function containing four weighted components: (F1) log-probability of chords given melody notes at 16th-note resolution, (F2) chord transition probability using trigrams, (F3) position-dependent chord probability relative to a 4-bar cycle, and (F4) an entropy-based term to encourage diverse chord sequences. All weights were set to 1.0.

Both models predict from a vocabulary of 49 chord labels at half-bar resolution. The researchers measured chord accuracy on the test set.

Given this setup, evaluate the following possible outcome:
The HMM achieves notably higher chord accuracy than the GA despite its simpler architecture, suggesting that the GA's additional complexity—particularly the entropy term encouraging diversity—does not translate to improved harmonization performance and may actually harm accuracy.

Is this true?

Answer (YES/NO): YES